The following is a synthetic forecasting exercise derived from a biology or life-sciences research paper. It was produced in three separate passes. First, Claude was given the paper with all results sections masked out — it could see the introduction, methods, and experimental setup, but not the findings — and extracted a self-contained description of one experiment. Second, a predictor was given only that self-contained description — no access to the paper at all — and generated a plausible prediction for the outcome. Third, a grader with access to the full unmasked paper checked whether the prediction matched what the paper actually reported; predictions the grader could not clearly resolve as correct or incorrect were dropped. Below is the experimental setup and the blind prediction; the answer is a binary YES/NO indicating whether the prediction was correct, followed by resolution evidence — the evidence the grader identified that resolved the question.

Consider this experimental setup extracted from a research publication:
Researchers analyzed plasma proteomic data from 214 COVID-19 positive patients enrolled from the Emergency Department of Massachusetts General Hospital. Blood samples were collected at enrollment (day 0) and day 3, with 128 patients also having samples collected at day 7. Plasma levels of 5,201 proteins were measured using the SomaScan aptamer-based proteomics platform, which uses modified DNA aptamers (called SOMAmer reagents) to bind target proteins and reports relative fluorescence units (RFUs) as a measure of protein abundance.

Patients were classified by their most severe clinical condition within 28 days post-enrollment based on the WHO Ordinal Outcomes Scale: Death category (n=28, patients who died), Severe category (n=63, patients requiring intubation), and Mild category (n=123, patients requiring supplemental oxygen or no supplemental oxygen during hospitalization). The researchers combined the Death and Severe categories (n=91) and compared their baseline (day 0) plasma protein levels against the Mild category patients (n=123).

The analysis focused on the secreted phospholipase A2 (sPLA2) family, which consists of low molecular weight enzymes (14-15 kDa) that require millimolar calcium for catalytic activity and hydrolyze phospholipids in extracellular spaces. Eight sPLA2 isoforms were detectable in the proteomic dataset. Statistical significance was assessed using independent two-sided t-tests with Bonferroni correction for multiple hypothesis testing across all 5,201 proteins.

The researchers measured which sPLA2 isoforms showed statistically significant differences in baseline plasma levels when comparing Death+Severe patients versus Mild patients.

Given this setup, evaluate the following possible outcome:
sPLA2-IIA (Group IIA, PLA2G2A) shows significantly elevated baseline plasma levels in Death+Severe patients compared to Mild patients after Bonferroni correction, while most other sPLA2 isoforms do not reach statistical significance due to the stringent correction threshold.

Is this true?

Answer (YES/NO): YES